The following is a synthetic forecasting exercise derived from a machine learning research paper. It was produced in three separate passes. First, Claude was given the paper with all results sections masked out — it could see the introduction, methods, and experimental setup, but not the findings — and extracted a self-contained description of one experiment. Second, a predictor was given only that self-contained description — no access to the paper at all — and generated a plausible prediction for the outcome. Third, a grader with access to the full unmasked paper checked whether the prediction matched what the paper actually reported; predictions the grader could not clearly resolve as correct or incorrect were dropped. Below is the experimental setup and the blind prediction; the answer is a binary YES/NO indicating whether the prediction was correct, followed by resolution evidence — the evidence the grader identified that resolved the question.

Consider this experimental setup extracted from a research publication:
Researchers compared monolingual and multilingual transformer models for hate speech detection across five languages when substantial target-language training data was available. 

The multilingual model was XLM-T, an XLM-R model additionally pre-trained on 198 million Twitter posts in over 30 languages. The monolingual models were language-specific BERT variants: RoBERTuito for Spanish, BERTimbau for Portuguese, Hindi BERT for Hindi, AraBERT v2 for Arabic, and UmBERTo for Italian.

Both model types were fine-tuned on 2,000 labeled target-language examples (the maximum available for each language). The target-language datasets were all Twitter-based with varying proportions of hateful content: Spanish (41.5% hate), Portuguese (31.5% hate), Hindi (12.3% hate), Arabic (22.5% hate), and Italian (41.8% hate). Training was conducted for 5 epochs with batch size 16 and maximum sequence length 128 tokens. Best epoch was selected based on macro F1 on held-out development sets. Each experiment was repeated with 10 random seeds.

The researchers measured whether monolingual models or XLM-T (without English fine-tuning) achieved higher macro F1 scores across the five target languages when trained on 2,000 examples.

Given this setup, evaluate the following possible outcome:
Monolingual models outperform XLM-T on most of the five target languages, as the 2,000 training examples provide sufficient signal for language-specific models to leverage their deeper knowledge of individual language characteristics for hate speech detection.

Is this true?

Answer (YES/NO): YES